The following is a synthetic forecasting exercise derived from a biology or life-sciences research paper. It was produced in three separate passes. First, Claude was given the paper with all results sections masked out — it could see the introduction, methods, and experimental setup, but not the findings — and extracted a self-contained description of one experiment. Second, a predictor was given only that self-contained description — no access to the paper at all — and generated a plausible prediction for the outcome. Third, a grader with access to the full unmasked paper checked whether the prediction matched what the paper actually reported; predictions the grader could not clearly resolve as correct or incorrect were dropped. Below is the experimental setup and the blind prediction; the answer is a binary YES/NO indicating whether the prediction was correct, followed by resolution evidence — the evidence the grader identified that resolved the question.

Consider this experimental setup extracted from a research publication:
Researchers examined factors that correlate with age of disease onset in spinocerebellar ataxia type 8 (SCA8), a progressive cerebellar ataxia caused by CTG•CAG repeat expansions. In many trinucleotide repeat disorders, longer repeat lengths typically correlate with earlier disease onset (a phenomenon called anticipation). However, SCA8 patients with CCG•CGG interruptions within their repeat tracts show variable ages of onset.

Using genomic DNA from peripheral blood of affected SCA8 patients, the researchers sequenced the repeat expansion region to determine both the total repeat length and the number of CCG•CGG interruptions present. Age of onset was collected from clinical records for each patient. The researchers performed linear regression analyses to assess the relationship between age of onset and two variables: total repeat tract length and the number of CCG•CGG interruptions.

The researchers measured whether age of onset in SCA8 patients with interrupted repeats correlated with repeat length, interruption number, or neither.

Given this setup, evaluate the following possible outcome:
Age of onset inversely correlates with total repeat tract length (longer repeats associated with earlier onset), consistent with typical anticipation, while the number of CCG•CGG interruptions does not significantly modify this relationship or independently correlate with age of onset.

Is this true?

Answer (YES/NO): NO